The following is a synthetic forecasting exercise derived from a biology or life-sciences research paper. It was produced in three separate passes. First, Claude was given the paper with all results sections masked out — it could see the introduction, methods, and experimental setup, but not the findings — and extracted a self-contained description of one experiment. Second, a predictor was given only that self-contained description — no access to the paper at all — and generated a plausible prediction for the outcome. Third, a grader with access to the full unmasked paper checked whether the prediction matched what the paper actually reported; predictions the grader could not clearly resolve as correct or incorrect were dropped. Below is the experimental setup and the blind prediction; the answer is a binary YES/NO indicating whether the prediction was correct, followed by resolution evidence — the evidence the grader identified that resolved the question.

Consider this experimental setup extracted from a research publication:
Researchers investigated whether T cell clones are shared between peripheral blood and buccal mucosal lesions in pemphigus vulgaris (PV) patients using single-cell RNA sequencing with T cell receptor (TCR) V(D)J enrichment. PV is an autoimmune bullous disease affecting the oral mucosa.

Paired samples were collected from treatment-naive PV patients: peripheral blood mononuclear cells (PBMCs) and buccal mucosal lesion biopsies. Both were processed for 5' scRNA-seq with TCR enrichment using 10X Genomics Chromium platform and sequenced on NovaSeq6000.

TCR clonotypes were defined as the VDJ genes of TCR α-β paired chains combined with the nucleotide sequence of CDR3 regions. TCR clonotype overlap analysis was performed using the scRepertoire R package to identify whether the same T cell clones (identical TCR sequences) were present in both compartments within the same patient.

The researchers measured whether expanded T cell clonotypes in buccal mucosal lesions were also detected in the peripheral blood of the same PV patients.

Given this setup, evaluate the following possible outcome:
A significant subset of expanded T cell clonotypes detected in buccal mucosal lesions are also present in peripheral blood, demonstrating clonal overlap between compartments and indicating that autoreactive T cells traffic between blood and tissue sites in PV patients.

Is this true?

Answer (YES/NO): YES